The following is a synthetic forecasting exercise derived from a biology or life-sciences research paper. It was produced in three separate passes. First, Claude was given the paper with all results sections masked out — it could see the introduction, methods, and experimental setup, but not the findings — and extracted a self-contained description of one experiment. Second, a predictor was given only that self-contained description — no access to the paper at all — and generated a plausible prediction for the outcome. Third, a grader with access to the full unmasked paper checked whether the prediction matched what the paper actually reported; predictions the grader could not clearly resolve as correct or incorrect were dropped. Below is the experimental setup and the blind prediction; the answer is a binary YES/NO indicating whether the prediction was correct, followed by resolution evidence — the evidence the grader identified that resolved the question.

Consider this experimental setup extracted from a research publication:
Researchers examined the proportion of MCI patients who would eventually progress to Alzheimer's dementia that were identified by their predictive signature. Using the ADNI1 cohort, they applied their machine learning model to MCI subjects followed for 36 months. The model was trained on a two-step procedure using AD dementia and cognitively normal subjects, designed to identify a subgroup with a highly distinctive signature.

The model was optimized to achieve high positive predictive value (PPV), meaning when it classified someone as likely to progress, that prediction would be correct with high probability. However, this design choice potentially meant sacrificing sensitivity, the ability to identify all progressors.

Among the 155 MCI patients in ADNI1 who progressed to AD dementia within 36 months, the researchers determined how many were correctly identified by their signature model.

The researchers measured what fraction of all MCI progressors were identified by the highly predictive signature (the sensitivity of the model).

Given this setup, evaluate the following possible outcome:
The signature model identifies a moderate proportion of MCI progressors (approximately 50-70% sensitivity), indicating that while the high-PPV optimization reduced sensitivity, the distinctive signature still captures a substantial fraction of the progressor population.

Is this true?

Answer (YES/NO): YES